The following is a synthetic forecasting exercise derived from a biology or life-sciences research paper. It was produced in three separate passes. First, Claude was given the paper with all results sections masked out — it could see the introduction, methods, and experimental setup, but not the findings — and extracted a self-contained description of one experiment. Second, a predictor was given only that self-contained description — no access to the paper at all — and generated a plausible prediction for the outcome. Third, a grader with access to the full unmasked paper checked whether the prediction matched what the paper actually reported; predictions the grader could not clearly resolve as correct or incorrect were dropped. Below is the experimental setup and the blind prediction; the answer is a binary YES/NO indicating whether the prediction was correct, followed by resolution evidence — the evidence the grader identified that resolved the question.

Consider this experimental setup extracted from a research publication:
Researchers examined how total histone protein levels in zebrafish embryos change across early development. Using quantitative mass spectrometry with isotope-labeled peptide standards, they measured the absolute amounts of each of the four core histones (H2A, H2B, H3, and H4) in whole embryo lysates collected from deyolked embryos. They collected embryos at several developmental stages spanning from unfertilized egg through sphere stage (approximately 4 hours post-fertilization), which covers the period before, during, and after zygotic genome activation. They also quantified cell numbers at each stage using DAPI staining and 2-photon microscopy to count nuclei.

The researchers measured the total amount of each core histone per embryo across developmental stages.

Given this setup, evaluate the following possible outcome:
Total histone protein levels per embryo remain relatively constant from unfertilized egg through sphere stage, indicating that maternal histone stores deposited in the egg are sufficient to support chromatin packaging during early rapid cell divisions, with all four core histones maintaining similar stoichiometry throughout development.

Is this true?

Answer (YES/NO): NO